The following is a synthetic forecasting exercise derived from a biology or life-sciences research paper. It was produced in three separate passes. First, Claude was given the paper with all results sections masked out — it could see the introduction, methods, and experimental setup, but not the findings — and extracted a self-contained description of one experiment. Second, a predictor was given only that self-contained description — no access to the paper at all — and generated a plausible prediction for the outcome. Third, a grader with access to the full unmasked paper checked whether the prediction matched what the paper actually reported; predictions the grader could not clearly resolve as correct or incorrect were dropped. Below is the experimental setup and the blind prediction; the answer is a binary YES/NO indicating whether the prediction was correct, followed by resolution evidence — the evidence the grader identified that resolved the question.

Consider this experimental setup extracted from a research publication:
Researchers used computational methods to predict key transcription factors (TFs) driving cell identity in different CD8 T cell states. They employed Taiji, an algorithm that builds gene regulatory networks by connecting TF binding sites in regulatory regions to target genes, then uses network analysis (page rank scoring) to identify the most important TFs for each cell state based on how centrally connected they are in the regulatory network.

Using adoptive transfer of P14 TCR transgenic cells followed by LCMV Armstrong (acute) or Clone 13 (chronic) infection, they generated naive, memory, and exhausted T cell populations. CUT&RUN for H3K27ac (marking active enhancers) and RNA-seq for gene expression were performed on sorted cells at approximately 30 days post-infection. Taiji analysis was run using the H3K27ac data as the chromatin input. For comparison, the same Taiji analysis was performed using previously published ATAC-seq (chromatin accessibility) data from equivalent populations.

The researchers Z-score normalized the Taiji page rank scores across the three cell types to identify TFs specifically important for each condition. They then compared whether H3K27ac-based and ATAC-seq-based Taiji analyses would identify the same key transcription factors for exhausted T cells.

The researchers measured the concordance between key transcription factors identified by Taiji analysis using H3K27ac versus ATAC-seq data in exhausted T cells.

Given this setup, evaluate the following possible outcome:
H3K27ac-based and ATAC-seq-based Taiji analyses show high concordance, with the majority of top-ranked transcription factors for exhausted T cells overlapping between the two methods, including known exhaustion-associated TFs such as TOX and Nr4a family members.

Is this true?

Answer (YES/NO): NO